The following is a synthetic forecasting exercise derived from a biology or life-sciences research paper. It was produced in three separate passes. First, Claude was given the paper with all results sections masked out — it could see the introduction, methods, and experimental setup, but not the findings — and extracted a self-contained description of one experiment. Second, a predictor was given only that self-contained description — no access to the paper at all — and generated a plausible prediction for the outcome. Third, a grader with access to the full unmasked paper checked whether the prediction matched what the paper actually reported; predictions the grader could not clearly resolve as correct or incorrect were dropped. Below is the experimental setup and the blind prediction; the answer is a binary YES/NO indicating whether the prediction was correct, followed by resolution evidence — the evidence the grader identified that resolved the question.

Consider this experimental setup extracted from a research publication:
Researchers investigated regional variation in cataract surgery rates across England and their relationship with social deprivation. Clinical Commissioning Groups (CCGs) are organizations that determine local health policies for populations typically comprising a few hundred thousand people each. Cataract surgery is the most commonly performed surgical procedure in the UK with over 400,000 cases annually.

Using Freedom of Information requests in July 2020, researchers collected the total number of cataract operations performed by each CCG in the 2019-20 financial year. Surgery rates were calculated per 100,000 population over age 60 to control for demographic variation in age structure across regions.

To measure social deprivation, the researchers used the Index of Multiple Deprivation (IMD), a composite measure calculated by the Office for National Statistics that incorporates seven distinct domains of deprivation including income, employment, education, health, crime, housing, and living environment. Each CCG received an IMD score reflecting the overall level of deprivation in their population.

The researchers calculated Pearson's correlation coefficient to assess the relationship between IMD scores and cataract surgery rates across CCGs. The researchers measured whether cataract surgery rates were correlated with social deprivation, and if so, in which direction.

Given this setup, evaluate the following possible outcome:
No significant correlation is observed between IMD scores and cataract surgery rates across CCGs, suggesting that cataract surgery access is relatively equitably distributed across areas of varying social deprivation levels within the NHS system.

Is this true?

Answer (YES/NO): NO